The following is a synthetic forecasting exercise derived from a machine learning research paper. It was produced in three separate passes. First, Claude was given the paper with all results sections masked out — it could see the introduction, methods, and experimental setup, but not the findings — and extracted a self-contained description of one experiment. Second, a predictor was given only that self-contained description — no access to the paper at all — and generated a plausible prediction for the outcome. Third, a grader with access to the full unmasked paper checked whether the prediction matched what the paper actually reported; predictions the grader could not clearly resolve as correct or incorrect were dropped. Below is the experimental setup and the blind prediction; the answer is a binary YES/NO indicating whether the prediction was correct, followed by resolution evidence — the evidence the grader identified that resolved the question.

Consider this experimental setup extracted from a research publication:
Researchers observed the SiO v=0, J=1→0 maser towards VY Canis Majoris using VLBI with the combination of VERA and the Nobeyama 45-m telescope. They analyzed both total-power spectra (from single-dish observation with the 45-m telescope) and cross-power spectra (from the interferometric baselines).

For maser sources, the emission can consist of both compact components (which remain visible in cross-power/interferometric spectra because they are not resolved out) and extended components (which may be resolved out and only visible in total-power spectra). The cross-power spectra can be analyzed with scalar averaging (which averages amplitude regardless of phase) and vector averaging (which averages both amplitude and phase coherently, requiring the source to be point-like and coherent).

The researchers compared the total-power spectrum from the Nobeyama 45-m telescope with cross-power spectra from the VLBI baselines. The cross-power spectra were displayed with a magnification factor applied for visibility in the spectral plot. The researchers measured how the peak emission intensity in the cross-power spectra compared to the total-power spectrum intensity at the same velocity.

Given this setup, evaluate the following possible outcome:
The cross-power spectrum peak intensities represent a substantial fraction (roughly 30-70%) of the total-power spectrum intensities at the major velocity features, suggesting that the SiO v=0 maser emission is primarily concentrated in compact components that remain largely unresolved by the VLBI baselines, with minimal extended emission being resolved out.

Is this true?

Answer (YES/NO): NO